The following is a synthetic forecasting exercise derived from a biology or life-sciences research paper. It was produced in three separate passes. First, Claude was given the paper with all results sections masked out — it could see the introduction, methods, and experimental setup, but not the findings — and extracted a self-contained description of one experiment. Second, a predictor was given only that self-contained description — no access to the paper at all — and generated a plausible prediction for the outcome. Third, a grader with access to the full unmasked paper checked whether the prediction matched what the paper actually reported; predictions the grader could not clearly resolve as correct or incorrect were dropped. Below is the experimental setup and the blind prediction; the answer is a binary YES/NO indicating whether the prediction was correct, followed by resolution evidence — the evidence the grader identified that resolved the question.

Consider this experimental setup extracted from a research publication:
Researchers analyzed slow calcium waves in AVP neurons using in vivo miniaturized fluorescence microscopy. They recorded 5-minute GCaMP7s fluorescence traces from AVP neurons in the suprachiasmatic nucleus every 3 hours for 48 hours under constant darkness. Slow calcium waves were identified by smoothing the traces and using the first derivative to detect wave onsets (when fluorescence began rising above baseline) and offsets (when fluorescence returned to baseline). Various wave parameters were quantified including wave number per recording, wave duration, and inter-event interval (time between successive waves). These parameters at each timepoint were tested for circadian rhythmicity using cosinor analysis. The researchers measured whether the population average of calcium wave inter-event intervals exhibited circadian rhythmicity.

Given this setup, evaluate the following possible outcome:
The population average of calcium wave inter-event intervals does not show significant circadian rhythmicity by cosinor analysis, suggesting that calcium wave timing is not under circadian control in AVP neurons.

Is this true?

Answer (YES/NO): YES